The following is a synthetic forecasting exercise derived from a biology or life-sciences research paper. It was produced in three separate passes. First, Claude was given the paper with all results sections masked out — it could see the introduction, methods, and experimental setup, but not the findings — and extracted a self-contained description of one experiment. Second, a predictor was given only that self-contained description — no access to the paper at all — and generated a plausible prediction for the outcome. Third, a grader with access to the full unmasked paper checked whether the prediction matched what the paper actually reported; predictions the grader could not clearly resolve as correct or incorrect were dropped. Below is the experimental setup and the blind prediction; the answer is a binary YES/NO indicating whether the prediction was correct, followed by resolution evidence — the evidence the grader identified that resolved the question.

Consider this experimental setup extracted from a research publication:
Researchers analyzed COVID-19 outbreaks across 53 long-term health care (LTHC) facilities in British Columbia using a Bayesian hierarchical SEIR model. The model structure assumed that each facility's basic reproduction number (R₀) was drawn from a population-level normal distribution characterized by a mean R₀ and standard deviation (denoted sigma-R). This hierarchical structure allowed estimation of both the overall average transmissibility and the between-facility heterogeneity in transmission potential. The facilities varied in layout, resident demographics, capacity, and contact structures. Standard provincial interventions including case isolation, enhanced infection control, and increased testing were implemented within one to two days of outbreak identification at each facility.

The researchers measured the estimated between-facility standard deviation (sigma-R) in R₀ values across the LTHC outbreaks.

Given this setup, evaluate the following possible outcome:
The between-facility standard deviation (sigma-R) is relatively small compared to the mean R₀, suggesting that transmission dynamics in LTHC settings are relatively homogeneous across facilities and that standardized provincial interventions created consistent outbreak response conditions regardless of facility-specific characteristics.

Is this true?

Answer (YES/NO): NO